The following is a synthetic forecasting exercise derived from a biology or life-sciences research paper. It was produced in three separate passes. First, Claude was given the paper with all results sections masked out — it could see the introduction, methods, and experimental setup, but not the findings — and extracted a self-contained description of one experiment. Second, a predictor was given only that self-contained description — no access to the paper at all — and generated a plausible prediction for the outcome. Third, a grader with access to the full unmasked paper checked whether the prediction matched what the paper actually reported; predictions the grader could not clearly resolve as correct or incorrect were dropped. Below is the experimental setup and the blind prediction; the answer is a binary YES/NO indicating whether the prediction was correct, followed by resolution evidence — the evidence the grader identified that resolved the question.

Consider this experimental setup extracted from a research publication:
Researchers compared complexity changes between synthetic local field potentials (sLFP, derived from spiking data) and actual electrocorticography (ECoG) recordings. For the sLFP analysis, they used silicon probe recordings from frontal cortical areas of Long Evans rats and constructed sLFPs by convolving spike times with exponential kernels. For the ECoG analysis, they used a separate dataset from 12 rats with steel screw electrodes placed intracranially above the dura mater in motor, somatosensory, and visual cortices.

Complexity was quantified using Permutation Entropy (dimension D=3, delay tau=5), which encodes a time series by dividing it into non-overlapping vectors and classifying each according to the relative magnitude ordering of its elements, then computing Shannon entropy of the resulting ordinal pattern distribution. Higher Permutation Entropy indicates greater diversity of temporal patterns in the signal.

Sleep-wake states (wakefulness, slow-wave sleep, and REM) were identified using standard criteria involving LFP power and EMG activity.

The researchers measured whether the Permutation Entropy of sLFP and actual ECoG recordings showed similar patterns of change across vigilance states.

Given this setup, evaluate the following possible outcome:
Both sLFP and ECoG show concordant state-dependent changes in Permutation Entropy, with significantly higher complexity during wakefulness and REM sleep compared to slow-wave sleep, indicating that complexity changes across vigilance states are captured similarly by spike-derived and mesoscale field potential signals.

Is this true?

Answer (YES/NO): YES